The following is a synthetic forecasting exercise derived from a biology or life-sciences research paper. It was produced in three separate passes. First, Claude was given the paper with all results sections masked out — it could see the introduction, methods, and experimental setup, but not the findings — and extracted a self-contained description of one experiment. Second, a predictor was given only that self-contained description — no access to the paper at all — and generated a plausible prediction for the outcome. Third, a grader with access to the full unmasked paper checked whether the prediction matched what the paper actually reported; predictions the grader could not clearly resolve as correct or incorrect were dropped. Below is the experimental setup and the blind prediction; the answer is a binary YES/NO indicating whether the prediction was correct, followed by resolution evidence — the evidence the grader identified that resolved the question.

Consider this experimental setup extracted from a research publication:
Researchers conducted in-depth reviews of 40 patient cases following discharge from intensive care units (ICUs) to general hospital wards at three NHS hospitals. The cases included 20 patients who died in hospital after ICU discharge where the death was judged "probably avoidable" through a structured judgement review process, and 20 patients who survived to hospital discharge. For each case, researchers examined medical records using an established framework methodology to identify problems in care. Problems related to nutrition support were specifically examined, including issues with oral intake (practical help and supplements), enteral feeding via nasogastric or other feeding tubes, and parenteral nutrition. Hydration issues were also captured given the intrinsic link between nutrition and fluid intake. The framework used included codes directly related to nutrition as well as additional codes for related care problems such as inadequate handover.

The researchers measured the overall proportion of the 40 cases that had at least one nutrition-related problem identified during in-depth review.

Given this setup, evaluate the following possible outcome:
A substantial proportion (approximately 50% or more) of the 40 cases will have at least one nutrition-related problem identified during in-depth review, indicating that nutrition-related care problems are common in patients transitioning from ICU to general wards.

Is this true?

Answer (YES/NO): YES